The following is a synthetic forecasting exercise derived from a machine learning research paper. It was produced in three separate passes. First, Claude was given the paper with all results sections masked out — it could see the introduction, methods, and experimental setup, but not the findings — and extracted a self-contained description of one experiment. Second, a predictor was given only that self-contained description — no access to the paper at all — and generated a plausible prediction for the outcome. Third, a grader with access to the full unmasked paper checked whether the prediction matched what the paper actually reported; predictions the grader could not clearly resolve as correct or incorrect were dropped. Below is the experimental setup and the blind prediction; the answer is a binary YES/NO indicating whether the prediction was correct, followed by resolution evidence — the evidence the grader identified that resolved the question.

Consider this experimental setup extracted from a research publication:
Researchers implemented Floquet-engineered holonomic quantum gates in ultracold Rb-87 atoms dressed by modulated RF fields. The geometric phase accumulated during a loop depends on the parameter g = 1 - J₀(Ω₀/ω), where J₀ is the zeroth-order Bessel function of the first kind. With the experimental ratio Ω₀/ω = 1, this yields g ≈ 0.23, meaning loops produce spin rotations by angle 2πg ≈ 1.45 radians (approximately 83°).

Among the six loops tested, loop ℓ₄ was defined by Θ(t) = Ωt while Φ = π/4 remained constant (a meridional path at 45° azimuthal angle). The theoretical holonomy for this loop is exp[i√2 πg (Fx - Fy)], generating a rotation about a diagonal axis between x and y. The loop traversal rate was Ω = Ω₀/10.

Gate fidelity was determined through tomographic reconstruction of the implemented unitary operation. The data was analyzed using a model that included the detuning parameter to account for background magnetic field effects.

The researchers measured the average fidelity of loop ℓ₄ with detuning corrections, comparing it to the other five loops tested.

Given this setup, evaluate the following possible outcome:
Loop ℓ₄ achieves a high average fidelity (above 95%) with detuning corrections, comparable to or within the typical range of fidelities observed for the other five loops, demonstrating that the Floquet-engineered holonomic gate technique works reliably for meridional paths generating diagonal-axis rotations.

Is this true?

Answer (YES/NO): NO